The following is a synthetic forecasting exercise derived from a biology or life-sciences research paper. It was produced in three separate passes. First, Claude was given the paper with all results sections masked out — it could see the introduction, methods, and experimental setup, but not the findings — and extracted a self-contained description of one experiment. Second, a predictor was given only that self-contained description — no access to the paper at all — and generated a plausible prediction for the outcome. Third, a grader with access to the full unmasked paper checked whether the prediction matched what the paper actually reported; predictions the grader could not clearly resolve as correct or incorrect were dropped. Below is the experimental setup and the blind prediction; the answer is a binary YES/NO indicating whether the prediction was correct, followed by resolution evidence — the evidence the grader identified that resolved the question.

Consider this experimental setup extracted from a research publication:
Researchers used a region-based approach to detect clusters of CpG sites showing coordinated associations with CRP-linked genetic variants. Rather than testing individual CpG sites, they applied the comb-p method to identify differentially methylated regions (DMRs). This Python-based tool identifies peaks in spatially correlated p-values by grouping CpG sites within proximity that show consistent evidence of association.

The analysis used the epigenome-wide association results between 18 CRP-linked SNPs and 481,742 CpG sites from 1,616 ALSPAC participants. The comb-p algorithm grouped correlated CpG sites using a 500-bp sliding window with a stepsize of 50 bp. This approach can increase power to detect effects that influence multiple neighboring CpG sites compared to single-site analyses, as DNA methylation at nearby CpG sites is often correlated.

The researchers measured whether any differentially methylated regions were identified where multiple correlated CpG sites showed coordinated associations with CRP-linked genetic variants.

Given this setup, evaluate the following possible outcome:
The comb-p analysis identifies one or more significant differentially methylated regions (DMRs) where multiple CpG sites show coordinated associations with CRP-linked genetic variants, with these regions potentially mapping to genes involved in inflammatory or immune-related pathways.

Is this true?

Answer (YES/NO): NO